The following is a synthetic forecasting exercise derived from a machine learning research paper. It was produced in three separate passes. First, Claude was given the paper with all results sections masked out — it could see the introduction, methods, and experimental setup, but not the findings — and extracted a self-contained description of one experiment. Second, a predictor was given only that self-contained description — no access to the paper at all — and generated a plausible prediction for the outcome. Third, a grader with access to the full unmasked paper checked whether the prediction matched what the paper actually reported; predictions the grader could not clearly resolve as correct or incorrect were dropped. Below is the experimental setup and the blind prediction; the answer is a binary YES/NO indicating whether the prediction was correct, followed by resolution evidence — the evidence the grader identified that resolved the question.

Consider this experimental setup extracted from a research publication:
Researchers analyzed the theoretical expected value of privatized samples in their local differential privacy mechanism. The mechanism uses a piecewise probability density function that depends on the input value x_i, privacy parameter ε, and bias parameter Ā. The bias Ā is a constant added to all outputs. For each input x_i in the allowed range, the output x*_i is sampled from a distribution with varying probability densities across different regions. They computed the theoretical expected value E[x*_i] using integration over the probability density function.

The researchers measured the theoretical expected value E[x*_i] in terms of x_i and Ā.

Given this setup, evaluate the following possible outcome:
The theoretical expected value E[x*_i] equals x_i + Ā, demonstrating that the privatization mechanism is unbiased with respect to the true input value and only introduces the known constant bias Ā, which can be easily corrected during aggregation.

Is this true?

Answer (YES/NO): YES